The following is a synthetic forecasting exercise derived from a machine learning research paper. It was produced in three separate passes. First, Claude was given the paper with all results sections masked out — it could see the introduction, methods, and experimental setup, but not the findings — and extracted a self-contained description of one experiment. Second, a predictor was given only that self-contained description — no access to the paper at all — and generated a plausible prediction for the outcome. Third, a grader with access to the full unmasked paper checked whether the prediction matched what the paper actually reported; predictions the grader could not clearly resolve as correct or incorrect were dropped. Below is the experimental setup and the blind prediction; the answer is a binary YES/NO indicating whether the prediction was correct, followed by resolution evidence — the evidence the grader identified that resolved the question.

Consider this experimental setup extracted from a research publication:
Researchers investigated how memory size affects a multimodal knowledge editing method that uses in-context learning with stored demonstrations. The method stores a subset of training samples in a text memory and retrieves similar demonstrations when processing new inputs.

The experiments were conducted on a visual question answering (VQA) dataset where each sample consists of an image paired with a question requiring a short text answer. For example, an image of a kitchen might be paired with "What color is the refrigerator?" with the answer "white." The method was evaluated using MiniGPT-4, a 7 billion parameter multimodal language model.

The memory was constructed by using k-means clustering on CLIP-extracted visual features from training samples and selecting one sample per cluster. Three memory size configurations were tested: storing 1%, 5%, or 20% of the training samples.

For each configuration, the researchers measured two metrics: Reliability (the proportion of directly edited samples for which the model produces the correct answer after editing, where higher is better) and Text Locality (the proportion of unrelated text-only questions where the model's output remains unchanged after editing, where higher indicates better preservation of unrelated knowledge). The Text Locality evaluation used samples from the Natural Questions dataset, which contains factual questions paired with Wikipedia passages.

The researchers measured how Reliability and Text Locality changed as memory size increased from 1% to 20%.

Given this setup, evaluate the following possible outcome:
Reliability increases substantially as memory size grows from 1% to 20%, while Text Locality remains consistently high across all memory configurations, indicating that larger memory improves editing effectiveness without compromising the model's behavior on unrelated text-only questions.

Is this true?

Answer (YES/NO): NO